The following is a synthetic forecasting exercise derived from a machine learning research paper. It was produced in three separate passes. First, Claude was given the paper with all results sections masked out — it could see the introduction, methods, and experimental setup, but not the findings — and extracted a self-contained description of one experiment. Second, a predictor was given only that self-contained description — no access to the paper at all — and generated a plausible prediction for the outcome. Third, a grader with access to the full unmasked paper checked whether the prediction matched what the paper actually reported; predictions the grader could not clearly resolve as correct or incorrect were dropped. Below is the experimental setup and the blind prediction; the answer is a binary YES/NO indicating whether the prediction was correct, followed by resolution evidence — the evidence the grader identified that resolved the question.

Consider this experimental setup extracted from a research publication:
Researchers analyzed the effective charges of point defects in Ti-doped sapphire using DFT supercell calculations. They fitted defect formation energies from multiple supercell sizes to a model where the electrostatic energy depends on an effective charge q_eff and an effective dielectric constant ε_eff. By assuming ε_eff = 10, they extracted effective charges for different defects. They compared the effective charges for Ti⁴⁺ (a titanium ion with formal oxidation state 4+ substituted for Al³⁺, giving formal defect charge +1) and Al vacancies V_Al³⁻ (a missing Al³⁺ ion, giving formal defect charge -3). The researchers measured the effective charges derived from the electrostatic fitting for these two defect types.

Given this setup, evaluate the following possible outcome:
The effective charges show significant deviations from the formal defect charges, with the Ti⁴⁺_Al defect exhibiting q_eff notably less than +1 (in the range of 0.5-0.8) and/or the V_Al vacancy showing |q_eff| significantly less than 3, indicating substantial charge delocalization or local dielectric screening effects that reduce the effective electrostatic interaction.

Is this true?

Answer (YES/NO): YES